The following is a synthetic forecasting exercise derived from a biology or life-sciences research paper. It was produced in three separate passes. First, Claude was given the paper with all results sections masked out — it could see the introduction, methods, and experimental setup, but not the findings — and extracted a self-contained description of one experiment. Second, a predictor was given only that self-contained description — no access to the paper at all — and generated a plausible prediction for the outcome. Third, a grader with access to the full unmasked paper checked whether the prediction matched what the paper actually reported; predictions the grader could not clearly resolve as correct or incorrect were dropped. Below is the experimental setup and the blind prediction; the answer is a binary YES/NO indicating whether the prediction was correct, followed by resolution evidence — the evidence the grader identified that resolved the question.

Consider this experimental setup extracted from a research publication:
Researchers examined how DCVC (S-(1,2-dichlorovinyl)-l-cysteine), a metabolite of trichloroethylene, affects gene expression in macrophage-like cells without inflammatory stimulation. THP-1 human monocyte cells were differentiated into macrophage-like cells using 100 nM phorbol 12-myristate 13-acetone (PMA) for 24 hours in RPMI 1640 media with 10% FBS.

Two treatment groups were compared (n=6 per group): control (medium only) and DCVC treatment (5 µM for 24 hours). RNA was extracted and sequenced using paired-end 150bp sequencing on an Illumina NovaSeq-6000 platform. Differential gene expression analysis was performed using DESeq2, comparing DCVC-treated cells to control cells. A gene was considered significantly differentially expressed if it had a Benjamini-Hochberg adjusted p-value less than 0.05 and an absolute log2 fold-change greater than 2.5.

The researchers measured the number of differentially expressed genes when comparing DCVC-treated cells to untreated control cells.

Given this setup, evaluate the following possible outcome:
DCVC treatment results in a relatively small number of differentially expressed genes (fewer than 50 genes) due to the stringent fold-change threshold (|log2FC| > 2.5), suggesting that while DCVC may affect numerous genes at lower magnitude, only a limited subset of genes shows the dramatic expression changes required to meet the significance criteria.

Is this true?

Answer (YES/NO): NO